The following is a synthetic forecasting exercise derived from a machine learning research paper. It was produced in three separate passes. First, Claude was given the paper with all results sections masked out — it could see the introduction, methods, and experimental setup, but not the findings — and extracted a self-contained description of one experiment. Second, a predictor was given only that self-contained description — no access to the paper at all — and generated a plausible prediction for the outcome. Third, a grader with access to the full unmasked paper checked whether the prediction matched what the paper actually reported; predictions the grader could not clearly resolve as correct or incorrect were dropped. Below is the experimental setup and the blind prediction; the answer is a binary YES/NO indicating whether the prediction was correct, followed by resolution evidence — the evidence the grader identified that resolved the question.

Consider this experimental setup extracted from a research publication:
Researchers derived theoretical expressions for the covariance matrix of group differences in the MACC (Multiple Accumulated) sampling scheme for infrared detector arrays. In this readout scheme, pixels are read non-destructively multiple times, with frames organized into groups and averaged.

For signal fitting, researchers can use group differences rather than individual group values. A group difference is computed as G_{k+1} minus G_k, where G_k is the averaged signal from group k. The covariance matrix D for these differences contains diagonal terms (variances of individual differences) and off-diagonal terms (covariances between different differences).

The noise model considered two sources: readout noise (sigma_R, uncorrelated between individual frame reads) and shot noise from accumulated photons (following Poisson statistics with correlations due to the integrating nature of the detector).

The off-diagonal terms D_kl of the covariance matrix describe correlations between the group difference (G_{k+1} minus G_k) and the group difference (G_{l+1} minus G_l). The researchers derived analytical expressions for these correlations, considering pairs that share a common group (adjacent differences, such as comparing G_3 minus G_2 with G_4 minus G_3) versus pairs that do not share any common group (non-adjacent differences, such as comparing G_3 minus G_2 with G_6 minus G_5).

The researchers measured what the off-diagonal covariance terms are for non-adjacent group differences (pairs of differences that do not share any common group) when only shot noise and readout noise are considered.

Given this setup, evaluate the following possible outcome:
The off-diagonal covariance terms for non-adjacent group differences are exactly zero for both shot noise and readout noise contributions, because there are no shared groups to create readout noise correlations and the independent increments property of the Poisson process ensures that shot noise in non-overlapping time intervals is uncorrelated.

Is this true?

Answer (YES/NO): YES